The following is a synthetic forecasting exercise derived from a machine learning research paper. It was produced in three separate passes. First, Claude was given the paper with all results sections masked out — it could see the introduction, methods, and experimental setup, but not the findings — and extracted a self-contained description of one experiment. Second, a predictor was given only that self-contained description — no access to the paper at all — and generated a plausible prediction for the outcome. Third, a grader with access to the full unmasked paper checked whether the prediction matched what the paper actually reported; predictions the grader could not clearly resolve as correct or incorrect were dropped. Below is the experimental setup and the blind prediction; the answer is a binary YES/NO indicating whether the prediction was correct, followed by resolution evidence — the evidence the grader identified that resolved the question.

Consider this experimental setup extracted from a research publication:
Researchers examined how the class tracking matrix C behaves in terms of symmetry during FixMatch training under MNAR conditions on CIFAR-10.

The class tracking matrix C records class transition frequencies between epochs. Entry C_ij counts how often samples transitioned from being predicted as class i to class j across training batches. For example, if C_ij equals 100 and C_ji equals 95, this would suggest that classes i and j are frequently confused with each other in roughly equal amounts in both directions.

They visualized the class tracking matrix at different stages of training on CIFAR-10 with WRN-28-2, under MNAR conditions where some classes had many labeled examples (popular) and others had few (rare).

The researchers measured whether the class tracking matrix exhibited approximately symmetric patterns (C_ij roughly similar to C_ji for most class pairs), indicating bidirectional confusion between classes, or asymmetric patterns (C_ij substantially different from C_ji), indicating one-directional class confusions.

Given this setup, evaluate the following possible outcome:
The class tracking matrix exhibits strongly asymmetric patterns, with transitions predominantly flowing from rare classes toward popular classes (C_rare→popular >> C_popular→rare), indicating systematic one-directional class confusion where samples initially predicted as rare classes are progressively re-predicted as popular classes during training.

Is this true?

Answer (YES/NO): NO